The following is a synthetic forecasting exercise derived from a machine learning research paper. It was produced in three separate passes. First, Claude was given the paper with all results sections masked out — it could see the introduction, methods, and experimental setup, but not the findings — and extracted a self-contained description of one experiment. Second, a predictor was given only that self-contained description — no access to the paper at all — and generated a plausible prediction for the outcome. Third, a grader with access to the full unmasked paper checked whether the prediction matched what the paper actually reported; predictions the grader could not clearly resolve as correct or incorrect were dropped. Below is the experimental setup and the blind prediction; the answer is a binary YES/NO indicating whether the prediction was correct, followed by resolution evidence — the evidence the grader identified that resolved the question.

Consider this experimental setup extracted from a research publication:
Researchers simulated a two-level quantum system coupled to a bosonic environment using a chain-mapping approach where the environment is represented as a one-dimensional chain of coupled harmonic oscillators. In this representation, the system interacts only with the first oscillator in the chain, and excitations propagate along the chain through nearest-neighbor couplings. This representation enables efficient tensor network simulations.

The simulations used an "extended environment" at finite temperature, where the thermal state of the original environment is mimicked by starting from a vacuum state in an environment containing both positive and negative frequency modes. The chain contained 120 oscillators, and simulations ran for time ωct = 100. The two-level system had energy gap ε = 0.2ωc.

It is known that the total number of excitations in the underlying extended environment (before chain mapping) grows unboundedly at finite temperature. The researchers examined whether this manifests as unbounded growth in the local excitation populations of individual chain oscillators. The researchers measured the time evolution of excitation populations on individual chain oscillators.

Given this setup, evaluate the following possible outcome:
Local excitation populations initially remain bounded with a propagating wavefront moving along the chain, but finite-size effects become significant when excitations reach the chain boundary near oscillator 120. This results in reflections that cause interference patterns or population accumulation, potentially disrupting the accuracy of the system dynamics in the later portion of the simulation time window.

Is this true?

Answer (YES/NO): NO